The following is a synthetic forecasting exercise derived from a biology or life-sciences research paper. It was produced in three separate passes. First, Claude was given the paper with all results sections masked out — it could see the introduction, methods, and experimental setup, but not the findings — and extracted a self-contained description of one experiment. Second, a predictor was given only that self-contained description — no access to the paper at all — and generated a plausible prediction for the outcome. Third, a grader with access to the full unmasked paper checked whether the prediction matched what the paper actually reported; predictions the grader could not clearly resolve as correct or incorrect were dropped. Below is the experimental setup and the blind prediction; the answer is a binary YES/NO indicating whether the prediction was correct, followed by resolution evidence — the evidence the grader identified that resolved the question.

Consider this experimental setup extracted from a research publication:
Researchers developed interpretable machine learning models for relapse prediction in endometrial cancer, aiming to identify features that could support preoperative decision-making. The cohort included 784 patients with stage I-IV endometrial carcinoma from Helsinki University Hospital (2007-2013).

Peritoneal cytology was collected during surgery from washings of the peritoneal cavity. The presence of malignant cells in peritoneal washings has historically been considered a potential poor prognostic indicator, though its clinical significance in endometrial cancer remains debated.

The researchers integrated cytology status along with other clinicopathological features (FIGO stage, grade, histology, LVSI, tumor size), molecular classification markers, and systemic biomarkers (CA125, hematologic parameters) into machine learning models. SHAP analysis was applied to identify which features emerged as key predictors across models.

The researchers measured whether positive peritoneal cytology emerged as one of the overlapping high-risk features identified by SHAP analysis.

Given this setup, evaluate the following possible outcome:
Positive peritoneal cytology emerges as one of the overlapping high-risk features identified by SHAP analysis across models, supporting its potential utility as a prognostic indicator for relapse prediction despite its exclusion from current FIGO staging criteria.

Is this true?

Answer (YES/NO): YES